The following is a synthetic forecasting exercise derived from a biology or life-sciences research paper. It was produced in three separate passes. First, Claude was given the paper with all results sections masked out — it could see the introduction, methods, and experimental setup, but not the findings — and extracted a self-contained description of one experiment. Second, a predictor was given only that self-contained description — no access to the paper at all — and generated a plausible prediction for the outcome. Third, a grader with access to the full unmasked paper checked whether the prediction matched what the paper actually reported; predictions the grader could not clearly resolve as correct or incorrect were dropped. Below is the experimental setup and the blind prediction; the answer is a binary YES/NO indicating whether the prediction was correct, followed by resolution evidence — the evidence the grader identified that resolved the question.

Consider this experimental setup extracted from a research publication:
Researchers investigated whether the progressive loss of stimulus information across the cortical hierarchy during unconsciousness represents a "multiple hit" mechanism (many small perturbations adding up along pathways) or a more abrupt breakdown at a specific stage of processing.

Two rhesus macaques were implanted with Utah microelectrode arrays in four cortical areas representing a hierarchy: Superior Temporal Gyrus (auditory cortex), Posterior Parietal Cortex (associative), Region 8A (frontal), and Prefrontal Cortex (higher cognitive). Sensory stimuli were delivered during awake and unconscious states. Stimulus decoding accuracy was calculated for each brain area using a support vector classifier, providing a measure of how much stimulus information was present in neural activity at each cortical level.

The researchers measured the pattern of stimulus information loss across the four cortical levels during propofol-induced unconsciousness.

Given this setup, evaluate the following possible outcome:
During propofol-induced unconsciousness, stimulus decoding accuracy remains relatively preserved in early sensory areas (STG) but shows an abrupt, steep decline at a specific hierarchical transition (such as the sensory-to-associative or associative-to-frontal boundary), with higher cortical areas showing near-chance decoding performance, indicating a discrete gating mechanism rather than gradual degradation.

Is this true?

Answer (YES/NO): YES